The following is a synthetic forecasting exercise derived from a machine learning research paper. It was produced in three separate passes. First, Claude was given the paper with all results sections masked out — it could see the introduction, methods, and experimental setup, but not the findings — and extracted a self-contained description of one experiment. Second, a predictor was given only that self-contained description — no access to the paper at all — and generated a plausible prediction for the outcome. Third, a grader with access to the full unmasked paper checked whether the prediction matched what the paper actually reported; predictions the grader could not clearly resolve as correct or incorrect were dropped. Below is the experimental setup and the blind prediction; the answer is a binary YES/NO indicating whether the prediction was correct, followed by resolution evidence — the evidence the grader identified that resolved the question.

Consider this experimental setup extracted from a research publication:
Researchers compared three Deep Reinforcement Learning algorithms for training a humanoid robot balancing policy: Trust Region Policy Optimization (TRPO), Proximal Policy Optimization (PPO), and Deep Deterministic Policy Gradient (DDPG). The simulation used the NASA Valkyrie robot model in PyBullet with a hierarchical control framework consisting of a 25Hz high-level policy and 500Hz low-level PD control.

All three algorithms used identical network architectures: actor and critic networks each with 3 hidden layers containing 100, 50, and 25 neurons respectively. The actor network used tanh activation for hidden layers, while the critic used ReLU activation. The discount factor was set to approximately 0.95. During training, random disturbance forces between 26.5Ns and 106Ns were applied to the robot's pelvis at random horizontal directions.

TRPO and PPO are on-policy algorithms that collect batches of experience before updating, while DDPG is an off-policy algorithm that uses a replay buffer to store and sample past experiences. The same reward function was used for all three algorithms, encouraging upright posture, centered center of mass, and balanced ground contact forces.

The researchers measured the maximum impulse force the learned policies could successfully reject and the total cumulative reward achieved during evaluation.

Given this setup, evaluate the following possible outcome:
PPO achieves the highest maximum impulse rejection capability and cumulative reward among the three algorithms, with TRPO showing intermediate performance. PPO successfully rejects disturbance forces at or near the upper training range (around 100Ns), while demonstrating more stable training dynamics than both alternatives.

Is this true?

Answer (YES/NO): NO